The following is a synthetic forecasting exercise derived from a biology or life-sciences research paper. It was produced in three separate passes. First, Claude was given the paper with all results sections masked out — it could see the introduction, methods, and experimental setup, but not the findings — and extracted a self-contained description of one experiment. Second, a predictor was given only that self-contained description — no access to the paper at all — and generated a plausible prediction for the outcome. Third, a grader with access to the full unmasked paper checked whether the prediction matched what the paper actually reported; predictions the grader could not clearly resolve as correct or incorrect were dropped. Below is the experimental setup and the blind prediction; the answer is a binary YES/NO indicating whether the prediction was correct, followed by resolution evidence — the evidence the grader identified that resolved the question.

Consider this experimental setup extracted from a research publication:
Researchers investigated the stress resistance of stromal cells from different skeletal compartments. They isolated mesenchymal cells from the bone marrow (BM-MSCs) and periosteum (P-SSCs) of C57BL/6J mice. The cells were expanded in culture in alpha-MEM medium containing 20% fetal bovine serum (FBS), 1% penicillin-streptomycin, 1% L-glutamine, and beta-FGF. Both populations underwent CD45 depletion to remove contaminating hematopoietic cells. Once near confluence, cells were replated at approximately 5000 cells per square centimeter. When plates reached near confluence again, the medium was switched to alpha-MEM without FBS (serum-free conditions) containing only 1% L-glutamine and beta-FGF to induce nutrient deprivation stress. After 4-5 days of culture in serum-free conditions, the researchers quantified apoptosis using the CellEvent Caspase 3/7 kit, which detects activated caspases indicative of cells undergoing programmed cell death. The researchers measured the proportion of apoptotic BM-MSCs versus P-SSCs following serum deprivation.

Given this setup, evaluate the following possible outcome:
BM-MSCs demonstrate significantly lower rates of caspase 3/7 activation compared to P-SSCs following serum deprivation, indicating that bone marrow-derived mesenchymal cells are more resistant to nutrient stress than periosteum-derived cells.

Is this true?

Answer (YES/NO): NO